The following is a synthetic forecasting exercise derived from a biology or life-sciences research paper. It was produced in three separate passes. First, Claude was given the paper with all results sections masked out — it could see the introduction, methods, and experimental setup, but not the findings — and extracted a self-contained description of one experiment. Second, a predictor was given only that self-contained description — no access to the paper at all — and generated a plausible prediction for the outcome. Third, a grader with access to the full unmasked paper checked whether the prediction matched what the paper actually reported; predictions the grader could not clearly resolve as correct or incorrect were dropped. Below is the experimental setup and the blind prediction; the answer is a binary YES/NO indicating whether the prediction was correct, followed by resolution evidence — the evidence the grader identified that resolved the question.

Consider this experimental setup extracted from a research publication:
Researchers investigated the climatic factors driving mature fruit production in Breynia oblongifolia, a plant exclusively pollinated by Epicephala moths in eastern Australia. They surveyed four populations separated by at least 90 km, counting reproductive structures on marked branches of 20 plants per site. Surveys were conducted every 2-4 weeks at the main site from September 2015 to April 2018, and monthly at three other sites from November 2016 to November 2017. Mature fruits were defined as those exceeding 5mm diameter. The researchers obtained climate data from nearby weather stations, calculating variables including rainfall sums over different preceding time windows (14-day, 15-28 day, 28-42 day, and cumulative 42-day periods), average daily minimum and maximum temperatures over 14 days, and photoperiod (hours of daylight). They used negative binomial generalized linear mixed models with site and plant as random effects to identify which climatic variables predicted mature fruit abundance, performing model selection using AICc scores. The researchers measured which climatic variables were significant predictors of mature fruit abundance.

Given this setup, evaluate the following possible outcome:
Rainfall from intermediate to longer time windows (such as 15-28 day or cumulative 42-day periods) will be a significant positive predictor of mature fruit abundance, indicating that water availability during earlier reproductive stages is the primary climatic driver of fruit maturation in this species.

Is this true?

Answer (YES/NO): NO